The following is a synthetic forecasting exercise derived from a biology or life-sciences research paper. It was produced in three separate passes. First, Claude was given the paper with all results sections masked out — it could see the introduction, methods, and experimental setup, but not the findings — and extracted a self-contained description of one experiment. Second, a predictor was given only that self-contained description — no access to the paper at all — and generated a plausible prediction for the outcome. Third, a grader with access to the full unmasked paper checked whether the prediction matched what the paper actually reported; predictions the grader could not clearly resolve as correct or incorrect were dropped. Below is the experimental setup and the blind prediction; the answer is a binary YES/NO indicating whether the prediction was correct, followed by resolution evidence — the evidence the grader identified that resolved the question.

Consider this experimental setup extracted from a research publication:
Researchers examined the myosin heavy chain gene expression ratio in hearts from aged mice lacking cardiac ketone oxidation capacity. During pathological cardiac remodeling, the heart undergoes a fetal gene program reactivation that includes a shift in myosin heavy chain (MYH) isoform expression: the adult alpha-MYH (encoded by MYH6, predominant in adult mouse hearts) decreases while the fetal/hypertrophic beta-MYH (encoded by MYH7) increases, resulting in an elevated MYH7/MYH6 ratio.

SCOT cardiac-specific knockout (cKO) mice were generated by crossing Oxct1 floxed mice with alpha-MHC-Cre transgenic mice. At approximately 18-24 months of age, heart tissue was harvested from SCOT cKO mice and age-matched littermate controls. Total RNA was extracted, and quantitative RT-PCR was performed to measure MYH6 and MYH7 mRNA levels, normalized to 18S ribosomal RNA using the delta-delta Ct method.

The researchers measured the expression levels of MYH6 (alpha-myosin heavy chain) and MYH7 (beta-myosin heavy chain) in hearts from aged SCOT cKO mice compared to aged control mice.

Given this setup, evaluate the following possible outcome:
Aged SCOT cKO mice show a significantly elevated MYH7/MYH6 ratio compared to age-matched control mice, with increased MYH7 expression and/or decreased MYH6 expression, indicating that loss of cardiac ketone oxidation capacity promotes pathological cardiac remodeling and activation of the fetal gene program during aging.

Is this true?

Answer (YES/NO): YES